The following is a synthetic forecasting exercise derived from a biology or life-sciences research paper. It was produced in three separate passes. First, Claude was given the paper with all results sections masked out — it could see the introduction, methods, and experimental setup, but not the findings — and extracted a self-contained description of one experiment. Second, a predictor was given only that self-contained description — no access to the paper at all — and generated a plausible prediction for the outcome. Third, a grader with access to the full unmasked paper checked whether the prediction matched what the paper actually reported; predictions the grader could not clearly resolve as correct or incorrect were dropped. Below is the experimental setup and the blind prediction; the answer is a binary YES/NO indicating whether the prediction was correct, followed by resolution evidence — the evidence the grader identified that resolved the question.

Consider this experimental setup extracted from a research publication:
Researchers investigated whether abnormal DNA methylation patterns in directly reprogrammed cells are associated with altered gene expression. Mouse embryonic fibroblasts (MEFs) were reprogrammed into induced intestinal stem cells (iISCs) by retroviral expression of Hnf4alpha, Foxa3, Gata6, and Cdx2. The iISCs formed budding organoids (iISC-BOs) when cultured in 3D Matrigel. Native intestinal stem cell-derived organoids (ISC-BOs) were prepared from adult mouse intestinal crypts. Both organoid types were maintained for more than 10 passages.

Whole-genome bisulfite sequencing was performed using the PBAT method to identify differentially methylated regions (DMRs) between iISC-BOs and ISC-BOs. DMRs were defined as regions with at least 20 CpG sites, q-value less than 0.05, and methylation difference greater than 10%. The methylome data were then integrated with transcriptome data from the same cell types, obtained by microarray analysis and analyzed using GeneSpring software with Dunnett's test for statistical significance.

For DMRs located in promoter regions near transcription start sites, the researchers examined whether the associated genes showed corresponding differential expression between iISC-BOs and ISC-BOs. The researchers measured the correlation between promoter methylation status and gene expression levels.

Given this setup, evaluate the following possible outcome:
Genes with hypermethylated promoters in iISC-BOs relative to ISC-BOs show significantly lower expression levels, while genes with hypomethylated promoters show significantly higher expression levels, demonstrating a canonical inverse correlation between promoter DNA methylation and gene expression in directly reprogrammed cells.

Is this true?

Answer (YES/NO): NO